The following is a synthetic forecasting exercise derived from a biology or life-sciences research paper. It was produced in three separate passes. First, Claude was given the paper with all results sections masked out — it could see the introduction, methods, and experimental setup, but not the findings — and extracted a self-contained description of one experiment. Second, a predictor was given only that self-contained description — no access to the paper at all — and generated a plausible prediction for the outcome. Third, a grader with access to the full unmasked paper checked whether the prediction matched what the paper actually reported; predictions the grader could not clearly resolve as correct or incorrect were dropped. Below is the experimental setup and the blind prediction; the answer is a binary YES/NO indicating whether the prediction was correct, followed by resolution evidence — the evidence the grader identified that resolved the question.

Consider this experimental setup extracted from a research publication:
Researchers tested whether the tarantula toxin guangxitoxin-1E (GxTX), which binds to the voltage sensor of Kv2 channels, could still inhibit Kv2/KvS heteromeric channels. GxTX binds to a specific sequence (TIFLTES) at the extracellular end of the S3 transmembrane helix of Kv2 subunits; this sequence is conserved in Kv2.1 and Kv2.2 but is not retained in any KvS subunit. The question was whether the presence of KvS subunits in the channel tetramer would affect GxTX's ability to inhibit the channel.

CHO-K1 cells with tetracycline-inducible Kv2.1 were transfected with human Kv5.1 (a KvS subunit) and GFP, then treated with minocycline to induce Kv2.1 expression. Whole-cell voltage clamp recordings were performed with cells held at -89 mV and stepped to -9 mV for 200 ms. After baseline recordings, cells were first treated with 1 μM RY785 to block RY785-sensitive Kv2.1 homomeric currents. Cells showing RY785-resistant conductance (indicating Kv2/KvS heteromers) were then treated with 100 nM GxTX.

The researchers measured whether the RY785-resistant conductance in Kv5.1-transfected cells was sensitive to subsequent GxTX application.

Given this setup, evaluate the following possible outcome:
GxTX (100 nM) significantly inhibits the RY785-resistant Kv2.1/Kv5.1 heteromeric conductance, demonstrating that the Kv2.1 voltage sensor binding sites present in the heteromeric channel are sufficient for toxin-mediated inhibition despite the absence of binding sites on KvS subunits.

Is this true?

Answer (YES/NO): YES